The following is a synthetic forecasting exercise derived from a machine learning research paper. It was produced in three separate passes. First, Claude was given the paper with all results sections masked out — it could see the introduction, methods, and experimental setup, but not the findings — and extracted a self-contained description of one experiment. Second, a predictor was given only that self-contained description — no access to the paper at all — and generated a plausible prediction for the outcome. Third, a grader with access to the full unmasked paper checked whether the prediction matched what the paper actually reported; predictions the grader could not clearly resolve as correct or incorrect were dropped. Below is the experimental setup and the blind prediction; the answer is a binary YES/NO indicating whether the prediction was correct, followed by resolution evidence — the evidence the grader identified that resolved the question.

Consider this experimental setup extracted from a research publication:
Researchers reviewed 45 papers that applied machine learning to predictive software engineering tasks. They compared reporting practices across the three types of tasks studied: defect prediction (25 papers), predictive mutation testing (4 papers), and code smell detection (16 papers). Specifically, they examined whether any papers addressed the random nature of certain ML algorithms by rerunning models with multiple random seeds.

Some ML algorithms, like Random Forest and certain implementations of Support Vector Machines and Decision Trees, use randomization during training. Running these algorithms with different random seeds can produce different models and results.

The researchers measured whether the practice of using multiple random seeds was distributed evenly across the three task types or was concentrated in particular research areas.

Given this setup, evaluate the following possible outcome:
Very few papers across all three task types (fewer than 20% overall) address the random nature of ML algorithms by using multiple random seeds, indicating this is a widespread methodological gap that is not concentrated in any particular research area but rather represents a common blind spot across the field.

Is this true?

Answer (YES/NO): NO